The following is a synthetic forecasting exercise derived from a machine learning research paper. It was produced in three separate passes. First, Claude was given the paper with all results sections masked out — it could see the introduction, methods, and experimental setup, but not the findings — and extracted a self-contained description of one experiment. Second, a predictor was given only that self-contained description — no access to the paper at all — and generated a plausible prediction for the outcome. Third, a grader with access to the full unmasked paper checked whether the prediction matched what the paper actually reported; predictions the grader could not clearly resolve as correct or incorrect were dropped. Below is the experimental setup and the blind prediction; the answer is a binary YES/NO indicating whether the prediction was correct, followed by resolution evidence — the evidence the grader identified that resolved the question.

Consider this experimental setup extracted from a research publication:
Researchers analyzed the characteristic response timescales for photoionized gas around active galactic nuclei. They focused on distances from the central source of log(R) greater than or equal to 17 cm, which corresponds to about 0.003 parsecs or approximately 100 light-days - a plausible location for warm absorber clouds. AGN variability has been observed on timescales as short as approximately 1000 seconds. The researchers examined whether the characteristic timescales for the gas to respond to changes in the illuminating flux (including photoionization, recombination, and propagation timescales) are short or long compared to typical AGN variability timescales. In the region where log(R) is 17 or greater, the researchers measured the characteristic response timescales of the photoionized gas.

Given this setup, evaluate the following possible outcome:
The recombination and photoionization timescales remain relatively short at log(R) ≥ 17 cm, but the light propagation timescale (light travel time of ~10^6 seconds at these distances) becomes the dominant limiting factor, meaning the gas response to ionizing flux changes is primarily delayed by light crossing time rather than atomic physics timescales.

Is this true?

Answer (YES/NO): NO